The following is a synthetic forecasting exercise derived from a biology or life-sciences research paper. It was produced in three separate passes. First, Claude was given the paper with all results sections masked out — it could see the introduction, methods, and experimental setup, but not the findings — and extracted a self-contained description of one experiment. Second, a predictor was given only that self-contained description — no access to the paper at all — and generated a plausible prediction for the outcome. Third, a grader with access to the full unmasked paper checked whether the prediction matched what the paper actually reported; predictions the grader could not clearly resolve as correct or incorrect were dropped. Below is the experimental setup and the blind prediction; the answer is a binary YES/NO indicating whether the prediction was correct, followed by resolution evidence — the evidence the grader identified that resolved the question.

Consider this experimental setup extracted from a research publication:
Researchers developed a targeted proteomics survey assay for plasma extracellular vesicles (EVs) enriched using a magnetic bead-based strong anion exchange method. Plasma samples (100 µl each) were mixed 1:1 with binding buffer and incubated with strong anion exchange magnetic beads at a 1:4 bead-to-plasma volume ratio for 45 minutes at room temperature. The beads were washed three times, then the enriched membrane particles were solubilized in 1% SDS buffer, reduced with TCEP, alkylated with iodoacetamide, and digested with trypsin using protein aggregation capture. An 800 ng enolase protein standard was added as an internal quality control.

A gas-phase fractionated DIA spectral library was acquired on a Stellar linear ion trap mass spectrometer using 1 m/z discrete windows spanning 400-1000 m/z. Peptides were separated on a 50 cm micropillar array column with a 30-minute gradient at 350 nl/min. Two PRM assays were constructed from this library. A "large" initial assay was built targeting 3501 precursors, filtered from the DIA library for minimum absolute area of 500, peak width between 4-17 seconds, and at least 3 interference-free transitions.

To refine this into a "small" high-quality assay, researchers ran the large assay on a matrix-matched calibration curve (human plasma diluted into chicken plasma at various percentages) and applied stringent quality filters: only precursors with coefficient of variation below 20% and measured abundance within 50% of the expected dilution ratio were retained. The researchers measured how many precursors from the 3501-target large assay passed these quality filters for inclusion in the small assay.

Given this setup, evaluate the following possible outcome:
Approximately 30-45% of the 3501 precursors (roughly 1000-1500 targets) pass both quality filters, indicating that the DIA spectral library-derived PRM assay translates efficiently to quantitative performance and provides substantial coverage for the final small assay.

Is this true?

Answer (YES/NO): NO